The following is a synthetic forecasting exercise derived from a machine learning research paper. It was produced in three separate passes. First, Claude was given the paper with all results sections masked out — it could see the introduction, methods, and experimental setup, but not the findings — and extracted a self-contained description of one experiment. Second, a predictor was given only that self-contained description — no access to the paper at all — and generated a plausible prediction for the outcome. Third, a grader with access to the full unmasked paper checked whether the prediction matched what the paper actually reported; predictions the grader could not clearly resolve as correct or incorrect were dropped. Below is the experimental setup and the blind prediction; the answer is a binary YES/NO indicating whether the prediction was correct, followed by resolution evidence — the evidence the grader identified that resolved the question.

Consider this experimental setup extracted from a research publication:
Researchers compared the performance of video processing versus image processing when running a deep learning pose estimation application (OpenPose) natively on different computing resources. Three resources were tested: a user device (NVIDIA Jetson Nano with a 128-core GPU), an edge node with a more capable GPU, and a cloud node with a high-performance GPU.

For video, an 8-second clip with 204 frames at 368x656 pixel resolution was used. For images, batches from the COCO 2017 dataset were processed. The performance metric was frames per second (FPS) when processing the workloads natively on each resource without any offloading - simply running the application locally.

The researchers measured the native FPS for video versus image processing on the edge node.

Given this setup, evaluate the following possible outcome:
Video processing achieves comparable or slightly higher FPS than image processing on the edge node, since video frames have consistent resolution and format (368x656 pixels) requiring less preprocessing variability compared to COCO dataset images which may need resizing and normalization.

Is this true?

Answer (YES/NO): NO